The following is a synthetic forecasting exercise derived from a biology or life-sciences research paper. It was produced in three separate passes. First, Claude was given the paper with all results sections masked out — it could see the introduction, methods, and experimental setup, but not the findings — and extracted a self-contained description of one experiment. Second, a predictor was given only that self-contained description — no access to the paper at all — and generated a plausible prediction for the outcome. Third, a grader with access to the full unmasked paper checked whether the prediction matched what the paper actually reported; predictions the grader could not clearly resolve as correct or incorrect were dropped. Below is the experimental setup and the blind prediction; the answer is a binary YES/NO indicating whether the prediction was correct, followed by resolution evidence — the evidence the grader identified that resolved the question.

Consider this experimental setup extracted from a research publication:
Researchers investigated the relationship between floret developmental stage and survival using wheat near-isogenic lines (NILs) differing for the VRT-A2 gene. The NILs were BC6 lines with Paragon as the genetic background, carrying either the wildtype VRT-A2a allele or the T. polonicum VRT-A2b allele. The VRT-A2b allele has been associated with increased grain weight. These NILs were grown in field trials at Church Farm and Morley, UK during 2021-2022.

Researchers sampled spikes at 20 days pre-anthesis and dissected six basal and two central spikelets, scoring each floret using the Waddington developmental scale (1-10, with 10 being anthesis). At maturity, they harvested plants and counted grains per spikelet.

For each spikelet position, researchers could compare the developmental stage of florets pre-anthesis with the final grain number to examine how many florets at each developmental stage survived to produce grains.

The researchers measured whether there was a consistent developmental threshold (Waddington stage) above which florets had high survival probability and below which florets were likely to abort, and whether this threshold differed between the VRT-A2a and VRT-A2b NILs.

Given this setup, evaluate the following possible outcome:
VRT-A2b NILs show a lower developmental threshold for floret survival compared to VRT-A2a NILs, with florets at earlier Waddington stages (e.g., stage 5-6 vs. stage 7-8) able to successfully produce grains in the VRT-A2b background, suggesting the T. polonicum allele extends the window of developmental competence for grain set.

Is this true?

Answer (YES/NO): NO